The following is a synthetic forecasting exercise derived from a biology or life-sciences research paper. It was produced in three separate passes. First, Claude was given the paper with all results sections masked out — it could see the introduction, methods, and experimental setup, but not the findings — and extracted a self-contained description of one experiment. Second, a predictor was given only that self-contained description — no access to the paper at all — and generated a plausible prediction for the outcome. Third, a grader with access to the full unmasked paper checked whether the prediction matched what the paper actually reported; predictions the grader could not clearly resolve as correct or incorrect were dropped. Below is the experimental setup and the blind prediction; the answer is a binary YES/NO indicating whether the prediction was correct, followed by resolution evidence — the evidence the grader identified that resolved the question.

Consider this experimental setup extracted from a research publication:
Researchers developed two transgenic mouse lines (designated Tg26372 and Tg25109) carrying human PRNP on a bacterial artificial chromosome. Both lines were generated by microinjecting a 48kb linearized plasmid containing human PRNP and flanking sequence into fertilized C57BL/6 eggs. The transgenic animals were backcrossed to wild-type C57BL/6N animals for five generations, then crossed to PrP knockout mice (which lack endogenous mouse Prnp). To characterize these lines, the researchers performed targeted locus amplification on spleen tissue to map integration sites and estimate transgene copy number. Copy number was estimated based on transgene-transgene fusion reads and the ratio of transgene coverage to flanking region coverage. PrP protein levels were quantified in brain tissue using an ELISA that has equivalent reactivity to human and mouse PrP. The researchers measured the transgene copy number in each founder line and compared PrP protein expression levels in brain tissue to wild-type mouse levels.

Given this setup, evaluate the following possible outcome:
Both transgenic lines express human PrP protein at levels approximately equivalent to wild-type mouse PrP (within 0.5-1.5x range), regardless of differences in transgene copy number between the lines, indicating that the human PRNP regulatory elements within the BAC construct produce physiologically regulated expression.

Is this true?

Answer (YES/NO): NO